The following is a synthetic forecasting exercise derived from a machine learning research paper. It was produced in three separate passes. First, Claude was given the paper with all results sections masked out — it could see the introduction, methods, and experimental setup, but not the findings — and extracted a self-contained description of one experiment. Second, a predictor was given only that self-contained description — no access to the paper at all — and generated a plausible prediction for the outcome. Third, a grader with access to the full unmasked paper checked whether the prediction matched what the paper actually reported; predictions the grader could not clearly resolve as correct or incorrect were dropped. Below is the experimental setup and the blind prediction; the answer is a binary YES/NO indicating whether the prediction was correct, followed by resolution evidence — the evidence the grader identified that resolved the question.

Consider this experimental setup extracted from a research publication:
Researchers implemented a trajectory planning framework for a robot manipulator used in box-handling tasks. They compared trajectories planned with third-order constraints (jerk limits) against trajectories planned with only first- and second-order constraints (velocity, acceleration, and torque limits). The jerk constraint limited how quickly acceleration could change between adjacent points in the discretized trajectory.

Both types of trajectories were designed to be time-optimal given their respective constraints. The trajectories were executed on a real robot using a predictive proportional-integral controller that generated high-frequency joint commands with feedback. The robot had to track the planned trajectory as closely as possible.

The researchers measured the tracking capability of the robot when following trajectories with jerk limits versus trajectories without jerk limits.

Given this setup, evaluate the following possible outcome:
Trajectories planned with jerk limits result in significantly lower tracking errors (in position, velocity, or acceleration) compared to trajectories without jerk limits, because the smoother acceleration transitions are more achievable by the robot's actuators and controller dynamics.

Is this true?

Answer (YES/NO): YES